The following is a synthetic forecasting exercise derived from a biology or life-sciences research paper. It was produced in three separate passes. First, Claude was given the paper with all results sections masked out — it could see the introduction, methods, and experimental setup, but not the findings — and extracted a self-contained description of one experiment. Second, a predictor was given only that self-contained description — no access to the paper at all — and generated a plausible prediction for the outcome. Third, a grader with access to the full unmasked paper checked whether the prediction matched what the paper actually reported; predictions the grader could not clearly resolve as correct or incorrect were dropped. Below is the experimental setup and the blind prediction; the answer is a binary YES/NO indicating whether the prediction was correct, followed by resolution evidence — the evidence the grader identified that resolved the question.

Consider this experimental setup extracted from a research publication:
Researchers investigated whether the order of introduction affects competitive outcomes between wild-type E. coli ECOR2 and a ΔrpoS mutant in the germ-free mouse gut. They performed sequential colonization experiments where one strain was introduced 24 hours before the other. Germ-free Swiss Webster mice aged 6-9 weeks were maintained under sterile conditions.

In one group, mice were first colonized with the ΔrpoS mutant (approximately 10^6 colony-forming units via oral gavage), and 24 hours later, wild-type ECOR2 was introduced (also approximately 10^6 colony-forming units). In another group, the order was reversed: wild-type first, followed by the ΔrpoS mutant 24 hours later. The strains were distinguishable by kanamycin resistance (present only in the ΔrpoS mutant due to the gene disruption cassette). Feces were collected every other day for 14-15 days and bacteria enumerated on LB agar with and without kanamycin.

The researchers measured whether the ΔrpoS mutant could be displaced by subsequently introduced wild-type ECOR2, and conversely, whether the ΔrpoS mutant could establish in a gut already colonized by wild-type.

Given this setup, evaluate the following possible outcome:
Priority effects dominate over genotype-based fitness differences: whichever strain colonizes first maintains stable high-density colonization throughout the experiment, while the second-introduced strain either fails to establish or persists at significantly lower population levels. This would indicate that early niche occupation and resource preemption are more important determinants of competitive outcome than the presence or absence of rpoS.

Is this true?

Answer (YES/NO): NO